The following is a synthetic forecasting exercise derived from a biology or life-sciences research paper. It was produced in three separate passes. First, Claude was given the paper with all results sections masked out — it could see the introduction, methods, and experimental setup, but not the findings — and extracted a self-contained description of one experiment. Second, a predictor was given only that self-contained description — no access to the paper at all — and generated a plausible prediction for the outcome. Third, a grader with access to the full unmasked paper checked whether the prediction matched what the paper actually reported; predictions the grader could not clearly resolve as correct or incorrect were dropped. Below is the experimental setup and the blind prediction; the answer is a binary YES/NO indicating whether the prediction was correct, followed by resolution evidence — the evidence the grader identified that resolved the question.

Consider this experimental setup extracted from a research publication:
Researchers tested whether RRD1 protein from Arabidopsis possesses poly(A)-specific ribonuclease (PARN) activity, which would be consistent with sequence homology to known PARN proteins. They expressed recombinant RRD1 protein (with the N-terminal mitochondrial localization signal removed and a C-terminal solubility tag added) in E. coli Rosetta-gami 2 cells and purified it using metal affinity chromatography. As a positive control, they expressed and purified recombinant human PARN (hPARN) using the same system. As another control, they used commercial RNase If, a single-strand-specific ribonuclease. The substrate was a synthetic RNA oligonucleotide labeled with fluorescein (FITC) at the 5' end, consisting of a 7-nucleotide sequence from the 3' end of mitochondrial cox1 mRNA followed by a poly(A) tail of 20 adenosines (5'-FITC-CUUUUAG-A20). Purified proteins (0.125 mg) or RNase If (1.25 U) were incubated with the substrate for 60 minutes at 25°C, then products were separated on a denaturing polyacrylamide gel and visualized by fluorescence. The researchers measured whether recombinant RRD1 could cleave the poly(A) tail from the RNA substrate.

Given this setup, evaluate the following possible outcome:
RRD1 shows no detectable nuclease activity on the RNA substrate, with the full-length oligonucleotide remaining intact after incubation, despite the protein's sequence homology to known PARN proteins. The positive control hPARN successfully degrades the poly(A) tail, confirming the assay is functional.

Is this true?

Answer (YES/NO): YES